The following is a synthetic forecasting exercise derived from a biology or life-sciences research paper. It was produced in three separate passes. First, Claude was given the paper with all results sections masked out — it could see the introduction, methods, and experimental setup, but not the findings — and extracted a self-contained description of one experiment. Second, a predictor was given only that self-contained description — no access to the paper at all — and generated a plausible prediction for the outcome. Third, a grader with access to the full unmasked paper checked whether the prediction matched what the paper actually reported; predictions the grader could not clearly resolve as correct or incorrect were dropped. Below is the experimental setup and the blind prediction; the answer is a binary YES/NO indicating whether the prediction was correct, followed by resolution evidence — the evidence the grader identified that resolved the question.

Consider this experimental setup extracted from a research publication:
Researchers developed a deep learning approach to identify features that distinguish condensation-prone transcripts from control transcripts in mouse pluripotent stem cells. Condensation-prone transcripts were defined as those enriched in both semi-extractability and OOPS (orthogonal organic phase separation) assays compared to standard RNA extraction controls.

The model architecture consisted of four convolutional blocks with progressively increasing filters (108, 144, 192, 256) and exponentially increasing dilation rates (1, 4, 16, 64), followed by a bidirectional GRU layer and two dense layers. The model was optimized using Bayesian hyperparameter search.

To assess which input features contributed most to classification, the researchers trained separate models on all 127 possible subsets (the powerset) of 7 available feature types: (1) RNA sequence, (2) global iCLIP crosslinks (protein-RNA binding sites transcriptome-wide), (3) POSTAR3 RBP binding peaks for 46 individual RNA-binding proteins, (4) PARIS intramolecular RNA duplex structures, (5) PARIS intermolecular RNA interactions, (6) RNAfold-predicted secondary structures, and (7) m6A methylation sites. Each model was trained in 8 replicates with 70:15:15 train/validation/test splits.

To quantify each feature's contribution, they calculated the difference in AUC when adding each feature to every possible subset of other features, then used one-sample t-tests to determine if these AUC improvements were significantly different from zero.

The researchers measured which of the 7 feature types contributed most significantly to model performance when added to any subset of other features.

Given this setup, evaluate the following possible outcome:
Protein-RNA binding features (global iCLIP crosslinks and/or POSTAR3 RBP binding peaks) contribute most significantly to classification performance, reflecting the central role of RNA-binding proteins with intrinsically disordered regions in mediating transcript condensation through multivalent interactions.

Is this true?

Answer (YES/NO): NO